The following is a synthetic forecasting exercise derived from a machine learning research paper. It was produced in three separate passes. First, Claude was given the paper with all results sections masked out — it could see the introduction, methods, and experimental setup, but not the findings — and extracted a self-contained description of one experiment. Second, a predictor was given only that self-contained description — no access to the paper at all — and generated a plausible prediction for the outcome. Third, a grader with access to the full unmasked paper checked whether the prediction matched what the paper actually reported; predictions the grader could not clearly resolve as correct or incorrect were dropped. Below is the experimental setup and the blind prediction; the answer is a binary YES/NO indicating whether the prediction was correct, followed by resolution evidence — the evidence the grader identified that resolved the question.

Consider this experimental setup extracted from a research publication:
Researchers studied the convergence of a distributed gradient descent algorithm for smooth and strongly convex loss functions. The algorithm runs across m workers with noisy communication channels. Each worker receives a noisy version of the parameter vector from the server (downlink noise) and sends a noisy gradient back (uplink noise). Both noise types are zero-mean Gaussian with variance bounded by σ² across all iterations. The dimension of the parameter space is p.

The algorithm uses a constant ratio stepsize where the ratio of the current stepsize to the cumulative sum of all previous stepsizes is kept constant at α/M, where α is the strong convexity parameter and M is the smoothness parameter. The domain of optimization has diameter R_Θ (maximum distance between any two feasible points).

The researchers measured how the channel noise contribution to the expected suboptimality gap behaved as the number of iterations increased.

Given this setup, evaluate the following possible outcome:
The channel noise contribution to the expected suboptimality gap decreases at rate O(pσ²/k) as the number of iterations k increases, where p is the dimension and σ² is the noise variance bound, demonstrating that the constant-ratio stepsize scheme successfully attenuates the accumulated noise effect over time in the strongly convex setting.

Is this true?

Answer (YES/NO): NO